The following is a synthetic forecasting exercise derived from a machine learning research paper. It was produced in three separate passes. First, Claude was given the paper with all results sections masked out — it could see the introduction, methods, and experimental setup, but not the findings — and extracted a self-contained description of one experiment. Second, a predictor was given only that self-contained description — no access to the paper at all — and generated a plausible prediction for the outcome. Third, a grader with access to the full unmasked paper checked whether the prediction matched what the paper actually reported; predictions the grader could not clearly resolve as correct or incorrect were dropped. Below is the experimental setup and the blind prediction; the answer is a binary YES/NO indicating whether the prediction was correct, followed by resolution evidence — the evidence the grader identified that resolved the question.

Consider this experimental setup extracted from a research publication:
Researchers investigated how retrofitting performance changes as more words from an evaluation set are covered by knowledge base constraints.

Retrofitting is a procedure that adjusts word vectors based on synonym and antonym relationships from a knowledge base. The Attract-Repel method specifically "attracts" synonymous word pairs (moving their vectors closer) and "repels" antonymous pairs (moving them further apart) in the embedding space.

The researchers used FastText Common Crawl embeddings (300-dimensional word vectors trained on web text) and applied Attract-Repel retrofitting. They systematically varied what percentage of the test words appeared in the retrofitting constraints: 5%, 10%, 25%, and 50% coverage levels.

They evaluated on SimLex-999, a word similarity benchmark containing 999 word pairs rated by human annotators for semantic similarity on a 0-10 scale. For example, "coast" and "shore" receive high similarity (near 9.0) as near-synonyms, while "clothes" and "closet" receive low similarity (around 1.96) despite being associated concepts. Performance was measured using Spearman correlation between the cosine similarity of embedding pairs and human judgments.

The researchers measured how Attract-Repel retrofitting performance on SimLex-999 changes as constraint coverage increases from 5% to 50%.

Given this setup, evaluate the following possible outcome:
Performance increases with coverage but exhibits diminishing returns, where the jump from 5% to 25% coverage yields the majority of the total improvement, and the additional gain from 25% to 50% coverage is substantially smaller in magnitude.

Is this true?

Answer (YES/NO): YES